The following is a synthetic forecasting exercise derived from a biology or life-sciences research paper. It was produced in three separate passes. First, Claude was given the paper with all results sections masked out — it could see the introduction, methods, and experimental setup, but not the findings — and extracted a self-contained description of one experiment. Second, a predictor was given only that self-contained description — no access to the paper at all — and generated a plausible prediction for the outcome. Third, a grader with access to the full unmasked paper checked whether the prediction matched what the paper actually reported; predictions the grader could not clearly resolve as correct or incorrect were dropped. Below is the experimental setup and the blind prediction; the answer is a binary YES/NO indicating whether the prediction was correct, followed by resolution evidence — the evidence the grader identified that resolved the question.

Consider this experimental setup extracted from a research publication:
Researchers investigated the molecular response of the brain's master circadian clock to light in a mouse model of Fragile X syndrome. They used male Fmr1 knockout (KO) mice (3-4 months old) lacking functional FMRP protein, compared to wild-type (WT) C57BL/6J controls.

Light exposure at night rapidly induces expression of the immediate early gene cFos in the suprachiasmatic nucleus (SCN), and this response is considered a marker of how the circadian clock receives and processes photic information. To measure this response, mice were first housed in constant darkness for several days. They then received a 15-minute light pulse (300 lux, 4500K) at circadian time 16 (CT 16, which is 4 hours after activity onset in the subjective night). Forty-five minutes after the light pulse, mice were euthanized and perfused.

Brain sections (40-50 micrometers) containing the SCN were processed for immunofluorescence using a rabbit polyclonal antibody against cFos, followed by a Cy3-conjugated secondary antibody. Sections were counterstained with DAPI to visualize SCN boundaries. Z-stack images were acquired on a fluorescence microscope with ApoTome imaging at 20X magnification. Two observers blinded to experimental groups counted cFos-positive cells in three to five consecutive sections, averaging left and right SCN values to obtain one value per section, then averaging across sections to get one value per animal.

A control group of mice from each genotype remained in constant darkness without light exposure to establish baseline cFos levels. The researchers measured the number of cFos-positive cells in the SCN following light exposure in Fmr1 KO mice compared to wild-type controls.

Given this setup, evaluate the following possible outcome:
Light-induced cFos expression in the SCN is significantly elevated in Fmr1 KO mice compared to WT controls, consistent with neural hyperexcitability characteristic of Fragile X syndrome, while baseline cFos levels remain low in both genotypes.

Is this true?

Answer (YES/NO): NO